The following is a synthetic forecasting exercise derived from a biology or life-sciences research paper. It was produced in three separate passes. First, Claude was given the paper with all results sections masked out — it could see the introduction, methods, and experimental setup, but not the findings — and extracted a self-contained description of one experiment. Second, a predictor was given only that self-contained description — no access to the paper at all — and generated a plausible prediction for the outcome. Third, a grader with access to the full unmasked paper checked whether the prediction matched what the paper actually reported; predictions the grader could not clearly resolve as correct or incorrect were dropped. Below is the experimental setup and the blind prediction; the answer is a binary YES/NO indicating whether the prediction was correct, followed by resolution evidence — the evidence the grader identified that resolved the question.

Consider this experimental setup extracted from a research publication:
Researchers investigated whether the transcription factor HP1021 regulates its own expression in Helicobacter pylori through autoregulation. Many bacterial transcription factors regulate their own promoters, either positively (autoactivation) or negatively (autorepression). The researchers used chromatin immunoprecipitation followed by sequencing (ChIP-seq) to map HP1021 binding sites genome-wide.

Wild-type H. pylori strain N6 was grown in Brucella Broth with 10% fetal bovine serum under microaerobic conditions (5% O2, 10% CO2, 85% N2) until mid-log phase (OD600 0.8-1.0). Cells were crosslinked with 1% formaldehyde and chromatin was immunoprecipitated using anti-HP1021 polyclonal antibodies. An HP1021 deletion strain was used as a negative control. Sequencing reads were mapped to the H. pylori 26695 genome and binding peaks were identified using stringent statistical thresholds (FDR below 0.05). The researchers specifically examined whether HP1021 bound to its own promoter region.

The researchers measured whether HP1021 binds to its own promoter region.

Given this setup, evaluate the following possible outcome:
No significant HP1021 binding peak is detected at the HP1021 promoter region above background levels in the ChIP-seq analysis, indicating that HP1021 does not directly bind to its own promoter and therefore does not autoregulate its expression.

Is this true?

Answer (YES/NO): YES